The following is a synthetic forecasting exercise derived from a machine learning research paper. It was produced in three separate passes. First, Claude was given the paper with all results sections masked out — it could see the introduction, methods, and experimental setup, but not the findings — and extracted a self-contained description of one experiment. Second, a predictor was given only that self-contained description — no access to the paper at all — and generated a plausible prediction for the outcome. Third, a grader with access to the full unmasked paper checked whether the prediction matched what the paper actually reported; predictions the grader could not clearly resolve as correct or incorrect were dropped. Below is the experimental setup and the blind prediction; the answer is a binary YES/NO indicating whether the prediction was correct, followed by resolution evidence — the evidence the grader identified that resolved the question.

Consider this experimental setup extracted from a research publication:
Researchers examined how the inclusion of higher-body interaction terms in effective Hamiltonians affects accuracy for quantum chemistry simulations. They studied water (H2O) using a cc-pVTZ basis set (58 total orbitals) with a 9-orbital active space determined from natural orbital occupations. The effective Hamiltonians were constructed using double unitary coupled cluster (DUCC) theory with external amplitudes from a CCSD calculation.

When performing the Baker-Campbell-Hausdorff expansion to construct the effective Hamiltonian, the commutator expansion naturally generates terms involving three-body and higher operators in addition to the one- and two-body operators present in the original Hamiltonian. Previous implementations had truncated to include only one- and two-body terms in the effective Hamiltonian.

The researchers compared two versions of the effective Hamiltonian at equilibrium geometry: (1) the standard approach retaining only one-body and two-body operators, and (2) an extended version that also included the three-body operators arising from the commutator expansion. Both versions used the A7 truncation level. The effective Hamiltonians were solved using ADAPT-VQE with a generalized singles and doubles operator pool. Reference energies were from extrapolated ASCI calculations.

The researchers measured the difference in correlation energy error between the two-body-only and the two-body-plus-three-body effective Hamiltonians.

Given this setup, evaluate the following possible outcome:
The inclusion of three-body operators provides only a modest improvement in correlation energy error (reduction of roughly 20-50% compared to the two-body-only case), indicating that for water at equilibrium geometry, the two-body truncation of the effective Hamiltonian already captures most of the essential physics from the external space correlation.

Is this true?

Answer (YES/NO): NO